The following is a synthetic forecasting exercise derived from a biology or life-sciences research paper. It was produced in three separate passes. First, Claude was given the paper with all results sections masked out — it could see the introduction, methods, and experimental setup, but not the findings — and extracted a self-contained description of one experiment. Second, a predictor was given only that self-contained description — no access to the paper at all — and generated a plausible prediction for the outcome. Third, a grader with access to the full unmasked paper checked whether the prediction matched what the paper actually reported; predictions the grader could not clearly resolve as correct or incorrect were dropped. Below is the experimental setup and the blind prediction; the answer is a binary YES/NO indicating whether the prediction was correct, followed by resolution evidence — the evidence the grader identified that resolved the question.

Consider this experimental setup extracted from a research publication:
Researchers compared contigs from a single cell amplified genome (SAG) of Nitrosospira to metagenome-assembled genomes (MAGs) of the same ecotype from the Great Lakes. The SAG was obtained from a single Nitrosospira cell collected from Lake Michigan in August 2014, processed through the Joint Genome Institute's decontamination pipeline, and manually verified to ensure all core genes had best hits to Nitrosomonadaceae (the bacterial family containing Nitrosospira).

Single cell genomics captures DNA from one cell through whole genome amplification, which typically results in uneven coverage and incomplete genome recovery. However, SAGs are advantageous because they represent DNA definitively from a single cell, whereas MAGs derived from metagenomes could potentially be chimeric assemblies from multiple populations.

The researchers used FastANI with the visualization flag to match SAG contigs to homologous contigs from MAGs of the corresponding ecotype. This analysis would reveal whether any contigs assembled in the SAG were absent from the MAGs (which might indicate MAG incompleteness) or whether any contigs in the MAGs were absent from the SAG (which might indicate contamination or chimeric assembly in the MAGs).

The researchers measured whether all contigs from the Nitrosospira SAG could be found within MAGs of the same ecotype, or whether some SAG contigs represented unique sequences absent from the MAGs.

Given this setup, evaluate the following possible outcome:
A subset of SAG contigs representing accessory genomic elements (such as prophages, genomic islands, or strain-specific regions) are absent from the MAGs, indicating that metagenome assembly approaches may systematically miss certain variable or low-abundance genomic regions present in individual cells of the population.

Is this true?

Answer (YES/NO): NO